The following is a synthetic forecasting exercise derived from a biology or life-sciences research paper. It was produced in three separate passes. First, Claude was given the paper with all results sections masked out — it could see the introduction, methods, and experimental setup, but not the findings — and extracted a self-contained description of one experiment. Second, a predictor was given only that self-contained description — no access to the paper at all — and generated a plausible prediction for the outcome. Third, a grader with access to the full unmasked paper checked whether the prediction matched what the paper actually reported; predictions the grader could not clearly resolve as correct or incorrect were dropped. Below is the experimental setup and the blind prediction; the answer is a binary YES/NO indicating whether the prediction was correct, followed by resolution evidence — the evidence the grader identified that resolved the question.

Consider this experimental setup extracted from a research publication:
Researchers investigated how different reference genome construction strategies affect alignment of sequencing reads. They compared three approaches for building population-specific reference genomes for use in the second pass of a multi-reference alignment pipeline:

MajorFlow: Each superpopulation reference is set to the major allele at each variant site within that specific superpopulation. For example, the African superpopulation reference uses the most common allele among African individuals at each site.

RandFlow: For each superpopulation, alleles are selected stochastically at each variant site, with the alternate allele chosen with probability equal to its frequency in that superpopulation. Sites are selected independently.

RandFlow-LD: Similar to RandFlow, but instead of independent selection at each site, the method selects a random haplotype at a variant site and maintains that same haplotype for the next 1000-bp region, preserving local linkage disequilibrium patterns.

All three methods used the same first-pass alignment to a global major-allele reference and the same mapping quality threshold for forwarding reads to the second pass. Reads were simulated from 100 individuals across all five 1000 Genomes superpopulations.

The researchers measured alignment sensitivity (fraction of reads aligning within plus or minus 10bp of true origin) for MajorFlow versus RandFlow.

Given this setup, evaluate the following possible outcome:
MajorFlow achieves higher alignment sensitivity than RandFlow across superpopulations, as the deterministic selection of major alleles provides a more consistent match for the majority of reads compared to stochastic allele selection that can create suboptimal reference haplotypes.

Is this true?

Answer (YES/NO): NO